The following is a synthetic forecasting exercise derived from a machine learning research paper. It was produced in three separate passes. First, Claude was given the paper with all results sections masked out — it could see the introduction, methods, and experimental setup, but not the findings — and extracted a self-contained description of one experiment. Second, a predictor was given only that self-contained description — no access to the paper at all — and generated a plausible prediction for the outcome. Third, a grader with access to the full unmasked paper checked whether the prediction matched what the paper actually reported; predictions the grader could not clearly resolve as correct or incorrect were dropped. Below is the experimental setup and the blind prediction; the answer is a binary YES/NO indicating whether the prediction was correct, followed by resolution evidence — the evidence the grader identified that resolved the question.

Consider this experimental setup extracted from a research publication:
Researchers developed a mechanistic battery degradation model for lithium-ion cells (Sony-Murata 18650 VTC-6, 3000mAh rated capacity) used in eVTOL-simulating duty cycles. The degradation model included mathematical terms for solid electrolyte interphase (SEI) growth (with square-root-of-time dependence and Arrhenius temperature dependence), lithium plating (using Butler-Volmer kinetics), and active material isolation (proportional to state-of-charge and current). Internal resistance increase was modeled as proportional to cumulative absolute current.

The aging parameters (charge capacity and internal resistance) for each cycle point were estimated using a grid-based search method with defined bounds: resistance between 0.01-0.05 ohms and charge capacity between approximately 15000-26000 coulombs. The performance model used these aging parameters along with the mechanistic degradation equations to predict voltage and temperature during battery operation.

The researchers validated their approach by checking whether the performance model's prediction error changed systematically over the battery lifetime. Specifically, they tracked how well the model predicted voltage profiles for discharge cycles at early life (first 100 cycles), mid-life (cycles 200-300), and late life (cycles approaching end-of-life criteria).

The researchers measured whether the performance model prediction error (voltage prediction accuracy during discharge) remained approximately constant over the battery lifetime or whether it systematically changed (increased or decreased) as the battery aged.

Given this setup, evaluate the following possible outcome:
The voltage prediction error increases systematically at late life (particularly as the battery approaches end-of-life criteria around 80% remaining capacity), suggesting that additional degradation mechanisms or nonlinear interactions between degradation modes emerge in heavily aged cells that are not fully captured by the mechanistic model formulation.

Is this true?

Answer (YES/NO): NO